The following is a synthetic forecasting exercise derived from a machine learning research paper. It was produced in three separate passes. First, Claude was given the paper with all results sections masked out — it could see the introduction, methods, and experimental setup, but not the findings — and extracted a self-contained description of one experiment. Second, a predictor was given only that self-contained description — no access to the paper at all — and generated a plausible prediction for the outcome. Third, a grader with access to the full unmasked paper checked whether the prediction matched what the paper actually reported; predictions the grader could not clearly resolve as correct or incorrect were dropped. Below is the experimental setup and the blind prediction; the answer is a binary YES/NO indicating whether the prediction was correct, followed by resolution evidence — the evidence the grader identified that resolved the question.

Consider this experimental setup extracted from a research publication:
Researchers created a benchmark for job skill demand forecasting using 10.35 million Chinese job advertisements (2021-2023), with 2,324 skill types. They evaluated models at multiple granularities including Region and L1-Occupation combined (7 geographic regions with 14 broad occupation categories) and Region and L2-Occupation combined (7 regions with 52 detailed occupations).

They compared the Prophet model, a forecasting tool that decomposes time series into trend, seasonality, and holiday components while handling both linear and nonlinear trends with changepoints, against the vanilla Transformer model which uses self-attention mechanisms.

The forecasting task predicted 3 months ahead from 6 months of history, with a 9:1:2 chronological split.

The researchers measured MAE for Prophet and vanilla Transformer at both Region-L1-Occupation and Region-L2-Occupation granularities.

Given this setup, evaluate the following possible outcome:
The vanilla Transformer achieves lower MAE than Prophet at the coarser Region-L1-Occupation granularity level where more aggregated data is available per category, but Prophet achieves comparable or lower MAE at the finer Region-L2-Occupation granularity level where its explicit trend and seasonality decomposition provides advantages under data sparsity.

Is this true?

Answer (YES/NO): NO